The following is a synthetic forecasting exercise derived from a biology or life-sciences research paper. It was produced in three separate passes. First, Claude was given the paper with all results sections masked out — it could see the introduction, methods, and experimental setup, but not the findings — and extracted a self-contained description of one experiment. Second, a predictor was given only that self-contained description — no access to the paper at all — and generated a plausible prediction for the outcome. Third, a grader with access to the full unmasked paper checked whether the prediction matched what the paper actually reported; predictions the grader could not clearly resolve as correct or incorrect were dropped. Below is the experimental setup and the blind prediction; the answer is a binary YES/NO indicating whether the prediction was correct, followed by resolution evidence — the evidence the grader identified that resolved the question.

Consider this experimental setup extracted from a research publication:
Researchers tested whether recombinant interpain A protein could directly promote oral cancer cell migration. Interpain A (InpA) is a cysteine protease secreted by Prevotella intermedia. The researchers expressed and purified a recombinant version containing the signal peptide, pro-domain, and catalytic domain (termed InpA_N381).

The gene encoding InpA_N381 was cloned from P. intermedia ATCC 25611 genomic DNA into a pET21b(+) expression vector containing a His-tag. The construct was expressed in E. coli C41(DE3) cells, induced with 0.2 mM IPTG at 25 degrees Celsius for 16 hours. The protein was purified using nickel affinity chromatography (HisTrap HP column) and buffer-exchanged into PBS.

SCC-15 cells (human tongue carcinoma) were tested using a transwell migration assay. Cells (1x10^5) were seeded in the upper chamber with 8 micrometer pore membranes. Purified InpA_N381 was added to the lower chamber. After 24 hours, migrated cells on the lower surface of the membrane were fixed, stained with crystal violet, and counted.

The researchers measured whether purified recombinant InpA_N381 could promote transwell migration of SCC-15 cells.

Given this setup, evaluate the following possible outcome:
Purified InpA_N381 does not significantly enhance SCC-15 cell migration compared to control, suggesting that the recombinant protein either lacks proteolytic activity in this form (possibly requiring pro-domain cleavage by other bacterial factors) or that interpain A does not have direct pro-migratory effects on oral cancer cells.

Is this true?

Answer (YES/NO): NO